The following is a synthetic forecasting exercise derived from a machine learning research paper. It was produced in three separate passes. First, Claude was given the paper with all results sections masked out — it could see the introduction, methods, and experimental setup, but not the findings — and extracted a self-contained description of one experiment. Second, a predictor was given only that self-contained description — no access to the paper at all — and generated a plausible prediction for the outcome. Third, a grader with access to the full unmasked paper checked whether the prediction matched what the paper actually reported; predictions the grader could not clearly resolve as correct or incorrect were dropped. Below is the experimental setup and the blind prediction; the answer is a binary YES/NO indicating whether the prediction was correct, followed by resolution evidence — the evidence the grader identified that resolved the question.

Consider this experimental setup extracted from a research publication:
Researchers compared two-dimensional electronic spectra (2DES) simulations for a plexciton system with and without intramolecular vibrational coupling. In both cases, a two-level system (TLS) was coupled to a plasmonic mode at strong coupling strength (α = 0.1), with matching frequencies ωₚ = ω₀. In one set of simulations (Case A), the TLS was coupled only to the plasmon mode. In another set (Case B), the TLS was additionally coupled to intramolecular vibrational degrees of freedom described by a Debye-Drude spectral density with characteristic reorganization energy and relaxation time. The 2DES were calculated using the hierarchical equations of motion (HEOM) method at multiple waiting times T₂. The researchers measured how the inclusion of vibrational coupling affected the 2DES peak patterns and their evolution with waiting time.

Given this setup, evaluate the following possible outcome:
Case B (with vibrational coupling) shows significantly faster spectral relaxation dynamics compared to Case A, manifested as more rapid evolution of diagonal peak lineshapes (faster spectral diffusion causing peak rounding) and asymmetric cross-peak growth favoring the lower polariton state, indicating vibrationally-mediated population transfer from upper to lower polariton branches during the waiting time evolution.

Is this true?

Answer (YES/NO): NO